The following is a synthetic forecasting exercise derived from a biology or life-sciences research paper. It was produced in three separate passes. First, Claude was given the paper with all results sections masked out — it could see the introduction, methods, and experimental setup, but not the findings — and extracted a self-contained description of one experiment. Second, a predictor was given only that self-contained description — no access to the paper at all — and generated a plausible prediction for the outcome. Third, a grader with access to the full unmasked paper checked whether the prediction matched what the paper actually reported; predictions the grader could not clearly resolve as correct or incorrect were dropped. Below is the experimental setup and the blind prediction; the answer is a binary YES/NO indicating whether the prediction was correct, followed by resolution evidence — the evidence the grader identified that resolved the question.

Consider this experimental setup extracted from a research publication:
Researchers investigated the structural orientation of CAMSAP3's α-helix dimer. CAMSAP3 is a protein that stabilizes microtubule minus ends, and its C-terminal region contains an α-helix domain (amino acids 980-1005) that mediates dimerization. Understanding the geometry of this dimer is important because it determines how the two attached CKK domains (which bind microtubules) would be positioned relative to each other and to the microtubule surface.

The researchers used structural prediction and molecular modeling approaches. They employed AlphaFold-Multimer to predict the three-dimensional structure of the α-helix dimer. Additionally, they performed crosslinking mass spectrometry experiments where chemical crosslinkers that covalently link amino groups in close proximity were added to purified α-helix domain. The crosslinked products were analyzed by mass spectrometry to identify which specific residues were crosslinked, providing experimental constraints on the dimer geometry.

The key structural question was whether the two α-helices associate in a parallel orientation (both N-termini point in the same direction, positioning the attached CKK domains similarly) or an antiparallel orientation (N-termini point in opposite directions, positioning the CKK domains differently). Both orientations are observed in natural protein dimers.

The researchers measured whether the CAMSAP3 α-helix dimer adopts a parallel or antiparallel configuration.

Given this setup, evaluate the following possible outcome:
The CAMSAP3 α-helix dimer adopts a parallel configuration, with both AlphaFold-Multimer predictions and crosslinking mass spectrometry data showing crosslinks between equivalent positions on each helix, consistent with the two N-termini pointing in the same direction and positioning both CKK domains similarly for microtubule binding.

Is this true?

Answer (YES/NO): NO